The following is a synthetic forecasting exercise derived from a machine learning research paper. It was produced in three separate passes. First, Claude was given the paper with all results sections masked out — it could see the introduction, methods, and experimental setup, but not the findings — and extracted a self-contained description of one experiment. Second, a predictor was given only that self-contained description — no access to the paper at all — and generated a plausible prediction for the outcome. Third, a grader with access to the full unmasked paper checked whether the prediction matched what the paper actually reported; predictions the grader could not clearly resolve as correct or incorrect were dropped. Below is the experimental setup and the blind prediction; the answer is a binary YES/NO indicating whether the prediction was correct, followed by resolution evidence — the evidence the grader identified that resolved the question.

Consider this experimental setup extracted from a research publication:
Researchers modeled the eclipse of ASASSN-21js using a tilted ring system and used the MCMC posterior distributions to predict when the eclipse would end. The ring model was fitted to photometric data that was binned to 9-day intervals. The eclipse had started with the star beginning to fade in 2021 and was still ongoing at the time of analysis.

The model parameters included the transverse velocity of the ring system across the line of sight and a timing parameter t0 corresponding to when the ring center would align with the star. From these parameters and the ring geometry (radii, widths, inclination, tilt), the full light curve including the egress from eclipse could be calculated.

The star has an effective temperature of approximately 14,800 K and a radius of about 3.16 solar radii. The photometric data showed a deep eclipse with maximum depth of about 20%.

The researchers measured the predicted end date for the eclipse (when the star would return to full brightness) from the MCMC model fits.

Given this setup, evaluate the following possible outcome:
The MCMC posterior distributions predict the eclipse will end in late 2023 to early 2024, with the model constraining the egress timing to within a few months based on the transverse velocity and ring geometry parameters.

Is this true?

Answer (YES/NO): NO